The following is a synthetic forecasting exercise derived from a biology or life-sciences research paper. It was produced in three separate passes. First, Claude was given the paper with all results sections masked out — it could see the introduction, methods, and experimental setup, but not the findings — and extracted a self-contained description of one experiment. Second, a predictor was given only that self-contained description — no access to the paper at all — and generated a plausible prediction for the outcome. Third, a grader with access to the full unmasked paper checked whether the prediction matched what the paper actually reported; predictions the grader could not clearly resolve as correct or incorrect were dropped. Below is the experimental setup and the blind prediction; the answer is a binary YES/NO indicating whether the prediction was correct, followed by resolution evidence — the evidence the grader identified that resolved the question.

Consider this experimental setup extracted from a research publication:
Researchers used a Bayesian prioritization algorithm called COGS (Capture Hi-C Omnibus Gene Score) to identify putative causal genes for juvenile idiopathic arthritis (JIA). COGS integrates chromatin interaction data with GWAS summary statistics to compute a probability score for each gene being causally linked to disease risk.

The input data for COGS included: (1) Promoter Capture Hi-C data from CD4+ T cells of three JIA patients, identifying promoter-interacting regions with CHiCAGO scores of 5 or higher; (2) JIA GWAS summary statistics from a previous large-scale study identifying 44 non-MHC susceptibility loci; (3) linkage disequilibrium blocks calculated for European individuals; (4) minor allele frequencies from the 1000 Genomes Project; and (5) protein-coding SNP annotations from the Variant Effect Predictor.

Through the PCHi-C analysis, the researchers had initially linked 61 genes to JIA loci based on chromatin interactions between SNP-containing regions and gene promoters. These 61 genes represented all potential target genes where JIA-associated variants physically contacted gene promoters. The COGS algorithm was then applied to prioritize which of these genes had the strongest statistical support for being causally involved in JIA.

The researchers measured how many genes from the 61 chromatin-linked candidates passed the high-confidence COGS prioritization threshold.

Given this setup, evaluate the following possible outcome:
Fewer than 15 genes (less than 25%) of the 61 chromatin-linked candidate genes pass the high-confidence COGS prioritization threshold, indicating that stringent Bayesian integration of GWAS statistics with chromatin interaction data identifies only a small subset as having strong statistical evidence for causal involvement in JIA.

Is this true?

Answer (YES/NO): YES